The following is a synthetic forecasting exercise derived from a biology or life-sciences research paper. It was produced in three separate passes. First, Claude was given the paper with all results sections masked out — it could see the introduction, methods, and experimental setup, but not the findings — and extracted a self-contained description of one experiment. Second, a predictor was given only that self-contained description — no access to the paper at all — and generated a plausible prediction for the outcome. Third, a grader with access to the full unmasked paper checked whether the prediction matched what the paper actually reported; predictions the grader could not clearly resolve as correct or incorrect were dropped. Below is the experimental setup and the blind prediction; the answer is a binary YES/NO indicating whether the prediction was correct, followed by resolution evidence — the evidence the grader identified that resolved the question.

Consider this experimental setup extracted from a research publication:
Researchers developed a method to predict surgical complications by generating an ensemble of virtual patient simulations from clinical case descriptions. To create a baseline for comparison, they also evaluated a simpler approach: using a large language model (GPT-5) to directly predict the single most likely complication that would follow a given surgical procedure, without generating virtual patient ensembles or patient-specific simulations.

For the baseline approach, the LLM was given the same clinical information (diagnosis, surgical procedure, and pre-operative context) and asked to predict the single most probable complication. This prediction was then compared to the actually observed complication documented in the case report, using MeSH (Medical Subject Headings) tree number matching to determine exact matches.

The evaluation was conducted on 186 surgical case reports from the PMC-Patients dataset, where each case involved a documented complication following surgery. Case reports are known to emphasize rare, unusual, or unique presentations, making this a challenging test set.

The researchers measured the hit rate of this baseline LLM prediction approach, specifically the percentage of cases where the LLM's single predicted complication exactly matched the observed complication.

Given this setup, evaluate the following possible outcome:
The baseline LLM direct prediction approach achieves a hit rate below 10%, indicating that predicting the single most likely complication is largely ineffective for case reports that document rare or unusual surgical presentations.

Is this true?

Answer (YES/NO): NO